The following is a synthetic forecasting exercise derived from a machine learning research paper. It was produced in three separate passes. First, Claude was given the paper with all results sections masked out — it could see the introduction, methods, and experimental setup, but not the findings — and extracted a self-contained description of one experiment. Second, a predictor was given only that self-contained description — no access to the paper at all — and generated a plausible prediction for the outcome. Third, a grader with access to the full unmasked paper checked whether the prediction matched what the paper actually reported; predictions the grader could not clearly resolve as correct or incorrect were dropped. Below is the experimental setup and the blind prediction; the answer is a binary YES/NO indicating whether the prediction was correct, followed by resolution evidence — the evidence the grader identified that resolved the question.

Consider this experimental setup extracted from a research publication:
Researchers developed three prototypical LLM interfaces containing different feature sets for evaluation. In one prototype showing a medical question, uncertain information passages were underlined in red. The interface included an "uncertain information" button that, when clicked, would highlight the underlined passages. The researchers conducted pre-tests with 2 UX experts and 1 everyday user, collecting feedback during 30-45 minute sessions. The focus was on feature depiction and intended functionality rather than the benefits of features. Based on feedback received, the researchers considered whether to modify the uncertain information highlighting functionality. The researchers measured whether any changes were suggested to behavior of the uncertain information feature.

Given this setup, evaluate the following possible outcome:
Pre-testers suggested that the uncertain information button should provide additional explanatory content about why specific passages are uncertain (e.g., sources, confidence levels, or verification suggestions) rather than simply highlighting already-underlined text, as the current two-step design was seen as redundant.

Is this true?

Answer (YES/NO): NO